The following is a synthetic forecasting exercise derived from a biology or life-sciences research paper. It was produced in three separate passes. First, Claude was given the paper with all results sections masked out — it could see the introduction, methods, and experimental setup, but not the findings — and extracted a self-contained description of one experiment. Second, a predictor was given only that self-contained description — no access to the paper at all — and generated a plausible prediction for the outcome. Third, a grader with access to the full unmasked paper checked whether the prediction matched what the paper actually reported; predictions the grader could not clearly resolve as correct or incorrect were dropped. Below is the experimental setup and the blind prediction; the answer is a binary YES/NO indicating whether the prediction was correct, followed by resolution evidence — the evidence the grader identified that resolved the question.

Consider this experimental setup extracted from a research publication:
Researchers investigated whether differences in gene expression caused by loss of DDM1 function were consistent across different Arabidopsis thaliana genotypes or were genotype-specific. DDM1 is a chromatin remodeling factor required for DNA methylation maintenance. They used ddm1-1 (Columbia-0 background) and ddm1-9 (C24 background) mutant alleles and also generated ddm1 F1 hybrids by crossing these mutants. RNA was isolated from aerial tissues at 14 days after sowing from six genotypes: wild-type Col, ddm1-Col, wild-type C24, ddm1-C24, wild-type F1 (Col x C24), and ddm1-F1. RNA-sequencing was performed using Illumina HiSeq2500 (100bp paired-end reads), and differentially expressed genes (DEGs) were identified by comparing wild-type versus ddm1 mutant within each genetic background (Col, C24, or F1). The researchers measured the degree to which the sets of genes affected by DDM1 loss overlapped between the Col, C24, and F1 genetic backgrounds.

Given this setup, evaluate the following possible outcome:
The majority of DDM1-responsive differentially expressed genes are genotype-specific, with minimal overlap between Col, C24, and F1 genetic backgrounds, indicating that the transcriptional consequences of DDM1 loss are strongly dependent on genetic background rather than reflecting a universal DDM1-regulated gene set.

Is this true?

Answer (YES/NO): YES